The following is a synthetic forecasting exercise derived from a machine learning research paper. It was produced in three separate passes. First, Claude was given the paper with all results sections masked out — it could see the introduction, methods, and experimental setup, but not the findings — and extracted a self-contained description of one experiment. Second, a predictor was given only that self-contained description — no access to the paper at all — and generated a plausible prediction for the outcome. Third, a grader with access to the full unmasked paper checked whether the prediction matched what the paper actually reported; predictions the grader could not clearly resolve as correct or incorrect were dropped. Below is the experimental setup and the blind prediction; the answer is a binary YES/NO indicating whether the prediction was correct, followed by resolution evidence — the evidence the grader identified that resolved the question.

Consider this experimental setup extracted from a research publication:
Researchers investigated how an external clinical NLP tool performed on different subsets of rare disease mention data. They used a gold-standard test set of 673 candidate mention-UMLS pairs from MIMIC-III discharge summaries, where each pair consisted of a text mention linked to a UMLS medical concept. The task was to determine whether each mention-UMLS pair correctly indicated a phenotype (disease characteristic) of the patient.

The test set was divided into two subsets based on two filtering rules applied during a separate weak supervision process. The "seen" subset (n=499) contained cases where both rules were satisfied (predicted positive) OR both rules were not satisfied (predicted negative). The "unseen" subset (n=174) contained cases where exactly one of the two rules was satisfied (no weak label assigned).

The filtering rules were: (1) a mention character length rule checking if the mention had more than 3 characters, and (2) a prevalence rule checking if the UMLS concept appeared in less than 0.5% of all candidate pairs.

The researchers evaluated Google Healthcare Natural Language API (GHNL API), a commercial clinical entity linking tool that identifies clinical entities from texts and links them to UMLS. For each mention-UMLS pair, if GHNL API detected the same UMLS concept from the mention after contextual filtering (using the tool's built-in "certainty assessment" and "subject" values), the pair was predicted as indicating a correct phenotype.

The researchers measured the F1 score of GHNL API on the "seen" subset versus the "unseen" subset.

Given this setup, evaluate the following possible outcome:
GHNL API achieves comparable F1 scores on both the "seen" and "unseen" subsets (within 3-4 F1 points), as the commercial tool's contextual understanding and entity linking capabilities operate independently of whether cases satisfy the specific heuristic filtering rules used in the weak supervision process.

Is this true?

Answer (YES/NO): NO